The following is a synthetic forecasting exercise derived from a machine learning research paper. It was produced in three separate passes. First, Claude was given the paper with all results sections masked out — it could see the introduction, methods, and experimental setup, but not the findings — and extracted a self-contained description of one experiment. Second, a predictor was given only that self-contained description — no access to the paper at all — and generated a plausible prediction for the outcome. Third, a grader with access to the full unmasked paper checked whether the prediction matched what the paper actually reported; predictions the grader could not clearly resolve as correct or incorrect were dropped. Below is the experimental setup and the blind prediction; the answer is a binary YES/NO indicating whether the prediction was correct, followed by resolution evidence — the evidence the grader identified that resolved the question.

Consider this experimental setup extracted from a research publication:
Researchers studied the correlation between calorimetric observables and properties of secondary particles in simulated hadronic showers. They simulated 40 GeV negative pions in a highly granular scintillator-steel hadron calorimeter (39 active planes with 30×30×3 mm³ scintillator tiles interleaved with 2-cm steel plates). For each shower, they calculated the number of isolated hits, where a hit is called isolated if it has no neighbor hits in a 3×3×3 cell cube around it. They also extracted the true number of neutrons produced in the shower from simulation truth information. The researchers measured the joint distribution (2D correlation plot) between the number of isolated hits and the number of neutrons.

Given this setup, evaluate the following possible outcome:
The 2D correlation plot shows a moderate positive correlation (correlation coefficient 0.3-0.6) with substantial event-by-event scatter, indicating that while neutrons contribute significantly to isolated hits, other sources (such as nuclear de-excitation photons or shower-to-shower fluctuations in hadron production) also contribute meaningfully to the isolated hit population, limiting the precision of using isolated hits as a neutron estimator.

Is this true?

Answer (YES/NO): NO